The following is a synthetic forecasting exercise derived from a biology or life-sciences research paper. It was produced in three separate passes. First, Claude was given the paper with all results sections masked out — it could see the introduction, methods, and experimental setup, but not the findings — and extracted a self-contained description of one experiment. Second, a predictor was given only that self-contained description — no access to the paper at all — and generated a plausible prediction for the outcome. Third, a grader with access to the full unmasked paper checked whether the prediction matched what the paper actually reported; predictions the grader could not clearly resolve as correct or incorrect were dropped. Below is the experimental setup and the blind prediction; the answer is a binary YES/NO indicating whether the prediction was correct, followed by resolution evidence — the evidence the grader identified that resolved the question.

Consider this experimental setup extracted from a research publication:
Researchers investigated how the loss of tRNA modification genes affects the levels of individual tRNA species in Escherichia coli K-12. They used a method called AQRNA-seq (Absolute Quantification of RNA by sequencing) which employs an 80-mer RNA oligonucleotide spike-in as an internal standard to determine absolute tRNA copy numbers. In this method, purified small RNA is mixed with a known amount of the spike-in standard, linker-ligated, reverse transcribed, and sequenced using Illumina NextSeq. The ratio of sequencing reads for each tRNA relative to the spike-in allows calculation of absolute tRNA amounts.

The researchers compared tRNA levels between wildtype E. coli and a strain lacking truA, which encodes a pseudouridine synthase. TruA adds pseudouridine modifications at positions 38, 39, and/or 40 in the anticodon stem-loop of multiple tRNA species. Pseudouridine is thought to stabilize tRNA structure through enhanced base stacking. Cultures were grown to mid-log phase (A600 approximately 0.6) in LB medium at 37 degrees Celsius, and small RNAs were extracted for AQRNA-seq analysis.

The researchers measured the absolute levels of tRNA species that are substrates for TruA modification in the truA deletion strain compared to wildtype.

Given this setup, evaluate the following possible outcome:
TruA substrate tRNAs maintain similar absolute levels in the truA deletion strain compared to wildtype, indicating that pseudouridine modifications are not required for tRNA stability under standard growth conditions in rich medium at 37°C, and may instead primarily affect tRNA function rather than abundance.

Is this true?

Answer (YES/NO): YES